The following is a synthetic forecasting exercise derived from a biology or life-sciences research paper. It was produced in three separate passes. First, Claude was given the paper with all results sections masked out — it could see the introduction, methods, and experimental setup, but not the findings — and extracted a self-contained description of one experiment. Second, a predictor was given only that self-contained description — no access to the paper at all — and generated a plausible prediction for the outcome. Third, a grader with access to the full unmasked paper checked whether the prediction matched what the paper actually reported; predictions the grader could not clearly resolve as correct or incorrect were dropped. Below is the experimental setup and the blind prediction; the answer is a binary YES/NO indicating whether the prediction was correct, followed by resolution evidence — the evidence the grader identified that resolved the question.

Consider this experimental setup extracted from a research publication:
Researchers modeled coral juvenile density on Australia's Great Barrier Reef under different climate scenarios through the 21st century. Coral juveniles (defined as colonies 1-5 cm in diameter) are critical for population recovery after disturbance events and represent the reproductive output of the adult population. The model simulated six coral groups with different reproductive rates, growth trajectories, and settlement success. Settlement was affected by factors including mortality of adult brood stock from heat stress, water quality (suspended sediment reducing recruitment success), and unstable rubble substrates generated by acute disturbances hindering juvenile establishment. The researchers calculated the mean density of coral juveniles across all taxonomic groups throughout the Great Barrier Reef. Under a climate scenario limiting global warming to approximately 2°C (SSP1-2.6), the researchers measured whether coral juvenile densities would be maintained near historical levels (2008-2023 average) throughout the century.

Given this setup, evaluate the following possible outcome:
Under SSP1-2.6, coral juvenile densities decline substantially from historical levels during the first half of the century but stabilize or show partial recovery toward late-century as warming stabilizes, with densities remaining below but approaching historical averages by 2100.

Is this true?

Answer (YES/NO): NO